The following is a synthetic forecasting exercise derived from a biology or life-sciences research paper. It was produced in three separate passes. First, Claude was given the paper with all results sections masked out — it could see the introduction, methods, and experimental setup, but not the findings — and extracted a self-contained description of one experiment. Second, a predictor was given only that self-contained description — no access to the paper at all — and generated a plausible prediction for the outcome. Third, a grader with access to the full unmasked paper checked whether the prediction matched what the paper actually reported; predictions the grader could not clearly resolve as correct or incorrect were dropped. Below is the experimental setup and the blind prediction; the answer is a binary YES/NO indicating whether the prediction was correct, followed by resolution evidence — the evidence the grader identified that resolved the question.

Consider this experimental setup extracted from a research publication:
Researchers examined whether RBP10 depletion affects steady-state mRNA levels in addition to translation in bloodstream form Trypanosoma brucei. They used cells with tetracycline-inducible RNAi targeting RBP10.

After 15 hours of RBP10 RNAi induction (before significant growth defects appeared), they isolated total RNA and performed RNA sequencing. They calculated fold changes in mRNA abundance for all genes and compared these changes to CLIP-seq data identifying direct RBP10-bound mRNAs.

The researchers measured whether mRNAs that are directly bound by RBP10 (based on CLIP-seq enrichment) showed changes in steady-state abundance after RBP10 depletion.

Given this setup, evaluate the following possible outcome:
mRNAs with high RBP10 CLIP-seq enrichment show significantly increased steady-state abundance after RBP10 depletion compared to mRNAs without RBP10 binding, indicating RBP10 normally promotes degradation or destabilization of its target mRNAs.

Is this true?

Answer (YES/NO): YES